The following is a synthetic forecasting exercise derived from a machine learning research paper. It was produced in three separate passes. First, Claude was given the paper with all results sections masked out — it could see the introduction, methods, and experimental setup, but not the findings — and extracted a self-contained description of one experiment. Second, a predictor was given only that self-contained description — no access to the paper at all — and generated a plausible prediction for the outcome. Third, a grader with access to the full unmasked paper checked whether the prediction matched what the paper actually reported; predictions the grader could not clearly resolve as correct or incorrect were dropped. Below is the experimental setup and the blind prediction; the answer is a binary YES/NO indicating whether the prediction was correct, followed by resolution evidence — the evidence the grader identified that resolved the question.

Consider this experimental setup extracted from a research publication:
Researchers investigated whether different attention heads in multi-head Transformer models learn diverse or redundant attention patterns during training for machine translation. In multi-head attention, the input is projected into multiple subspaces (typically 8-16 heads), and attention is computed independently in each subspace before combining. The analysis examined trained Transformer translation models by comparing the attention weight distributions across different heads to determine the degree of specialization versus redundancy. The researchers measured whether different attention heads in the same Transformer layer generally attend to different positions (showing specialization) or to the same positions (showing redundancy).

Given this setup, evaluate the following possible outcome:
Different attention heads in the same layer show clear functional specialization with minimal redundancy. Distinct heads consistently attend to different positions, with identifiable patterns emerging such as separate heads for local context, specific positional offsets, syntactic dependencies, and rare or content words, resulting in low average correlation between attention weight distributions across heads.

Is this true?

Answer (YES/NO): NO